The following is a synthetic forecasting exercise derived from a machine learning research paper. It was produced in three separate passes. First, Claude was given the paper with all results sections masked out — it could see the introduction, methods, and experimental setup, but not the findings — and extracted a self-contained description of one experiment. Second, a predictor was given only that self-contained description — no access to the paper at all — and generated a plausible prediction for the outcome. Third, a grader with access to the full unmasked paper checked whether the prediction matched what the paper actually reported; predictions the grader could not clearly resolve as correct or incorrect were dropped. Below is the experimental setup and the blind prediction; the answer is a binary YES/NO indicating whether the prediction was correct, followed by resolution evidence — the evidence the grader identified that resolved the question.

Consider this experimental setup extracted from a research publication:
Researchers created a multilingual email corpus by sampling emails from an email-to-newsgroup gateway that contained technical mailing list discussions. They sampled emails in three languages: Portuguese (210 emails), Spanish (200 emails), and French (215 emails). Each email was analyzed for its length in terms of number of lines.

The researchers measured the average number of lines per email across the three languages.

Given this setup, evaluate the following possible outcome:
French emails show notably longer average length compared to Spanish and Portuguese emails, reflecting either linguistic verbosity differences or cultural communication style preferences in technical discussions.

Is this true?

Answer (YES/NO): NO